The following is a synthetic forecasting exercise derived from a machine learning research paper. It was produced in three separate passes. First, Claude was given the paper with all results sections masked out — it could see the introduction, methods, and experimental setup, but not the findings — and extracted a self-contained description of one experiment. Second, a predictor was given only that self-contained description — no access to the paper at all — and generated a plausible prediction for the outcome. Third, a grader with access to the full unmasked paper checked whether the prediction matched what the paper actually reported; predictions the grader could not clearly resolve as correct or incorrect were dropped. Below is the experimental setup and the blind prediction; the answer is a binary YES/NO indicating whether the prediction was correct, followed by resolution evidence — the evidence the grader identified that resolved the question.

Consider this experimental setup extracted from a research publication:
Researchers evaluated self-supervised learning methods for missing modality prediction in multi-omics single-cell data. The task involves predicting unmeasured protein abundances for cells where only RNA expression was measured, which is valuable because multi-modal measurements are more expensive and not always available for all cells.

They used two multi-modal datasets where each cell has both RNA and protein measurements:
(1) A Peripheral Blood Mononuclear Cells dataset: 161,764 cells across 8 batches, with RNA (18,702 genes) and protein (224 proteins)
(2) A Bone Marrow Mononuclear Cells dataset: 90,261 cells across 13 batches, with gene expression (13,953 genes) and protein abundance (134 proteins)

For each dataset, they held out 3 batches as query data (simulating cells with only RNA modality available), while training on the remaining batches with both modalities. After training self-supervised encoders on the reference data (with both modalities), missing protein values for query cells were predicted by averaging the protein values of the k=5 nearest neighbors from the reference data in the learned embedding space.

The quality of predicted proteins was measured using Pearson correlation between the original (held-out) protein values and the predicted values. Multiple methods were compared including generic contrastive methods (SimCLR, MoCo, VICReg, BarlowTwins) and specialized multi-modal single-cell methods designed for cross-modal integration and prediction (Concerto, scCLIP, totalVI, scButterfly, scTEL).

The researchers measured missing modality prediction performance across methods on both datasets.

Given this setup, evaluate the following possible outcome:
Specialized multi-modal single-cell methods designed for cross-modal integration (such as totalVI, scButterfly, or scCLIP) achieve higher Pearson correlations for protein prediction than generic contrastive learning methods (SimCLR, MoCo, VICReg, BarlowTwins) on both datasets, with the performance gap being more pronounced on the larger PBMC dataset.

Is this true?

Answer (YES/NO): NO